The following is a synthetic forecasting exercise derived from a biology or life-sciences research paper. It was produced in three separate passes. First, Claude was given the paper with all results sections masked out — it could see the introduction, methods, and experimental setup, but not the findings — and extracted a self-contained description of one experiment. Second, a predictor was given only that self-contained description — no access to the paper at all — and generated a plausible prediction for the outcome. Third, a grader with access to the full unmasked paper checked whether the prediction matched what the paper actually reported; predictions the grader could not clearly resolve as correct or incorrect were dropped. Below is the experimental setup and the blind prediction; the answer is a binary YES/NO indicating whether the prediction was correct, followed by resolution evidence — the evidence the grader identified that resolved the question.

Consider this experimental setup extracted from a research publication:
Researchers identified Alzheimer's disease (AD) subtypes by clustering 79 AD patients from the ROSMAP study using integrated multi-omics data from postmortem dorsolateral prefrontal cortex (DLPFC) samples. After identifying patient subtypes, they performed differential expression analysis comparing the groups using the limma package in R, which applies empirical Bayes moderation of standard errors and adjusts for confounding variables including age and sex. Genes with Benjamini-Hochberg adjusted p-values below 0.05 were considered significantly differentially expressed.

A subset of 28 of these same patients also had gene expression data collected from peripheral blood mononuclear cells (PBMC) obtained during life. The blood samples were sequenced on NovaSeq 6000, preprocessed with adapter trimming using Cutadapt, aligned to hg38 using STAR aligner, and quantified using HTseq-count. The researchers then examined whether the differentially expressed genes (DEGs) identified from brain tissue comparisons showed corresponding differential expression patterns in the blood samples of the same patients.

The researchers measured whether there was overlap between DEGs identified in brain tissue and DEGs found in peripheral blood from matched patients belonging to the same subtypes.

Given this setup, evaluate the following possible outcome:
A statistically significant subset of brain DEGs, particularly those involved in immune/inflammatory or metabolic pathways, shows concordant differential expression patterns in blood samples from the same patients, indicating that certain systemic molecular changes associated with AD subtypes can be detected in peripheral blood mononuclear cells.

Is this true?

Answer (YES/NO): NO